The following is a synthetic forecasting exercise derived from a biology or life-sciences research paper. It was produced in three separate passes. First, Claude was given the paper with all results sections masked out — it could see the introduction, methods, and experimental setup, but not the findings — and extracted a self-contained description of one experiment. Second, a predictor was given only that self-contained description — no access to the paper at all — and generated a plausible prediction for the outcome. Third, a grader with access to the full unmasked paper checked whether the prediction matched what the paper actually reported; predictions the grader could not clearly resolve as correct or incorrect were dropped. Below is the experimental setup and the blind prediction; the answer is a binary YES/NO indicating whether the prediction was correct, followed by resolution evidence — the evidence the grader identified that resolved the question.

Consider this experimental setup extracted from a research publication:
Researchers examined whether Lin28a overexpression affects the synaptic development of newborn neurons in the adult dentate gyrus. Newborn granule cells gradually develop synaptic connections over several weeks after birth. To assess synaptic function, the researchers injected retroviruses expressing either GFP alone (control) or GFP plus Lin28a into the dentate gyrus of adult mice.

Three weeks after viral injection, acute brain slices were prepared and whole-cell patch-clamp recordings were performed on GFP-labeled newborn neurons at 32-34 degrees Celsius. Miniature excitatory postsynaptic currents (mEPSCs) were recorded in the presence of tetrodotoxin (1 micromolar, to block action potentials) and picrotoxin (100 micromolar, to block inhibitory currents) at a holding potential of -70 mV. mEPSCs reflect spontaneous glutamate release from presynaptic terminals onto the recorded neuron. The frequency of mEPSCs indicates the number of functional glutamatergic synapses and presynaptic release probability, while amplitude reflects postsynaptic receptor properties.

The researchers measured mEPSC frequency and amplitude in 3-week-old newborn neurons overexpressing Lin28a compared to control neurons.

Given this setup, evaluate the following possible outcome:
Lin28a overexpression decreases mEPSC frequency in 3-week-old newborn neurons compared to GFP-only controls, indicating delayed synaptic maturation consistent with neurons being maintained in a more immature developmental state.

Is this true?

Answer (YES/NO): NO